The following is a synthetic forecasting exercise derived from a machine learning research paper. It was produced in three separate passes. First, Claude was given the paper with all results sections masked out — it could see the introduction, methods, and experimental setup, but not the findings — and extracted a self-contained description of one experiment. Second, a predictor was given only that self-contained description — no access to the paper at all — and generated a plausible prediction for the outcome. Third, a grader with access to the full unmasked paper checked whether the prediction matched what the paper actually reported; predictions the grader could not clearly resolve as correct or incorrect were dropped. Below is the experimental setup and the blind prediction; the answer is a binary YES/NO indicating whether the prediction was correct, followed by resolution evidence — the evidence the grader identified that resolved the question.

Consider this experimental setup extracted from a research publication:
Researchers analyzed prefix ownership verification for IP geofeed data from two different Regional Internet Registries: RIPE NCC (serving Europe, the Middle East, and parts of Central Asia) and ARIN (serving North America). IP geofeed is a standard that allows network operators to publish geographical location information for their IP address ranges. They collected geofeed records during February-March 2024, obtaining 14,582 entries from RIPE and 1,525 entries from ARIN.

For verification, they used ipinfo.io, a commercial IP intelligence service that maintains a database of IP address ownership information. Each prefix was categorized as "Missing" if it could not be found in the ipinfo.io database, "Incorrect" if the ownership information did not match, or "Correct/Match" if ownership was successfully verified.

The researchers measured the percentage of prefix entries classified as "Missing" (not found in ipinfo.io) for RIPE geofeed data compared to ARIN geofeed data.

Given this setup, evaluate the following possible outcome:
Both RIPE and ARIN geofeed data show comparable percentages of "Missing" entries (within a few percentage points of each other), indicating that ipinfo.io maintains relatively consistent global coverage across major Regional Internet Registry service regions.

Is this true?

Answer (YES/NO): NO